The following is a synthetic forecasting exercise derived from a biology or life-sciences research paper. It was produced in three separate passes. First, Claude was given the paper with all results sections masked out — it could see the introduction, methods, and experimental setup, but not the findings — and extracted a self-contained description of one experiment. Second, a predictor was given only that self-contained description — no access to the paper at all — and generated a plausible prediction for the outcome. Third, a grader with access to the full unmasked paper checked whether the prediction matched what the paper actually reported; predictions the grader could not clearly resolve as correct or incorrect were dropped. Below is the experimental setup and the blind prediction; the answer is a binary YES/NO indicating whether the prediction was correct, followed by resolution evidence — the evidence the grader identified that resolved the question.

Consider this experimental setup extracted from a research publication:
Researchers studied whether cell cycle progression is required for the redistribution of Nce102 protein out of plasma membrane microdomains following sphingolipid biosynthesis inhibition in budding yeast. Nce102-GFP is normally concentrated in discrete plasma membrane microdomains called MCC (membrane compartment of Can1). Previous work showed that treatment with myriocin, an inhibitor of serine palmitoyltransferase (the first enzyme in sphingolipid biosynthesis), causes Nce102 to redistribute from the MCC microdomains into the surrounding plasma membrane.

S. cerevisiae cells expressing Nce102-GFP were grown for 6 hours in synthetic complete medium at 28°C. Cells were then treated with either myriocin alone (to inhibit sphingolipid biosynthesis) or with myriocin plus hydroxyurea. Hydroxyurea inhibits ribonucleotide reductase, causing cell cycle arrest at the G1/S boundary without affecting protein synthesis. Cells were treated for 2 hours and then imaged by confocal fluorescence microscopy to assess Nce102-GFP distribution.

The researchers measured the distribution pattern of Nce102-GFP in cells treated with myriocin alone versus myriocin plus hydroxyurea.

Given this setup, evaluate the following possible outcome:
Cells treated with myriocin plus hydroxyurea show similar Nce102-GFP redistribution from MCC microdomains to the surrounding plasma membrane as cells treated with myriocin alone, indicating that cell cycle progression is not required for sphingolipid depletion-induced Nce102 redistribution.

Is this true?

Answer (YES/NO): NO